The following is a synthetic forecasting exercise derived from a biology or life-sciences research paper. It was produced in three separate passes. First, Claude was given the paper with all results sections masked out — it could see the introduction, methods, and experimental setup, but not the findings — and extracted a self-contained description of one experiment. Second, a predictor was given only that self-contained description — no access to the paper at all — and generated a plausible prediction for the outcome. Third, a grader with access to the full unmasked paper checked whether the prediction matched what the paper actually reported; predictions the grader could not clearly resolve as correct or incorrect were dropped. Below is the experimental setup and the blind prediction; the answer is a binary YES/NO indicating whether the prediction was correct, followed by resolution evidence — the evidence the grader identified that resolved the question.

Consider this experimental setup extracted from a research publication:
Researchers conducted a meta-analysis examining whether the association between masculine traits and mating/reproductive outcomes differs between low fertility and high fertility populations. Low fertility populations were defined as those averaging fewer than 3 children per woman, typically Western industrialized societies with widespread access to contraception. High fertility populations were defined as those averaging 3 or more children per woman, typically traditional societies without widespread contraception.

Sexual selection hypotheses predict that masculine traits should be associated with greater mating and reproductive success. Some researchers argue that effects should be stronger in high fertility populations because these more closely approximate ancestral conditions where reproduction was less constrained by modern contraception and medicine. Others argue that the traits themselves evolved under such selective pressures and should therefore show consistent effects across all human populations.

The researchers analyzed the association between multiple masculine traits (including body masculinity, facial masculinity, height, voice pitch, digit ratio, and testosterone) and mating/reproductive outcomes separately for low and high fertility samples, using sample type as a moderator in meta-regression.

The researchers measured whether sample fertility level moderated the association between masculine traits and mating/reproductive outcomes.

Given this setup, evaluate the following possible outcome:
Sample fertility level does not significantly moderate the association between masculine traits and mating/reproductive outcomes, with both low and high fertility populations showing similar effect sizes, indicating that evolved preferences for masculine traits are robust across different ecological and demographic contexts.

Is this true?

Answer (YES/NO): YES